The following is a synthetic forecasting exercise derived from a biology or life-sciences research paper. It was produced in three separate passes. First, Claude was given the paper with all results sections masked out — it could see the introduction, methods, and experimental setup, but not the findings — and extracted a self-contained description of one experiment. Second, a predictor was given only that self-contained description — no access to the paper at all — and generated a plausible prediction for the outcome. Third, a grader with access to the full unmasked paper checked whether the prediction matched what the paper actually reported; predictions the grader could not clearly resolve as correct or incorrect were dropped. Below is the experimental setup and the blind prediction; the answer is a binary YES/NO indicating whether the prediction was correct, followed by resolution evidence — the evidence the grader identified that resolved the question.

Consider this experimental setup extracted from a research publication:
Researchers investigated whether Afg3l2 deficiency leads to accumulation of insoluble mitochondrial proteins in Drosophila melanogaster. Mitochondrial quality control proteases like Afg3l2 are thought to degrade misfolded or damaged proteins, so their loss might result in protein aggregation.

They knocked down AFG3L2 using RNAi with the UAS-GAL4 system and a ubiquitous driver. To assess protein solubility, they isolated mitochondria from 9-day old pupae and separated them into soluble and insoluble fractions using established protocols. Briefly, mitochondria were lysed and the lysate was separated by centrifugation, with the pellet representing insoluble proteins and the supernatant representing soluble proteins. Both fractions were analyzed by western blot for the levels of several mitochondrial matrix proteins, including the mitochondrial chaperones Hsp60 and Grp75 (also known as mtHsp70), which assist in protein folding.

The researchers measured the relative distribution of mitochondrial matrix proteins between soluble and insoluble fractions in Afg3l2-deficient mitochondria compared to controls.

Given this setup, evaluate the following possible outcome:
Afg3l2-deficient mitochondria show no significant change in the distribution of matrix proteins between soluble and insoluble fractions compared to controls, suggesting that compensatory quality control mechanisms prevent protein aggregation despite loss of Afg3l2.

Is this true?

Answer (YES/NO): NO